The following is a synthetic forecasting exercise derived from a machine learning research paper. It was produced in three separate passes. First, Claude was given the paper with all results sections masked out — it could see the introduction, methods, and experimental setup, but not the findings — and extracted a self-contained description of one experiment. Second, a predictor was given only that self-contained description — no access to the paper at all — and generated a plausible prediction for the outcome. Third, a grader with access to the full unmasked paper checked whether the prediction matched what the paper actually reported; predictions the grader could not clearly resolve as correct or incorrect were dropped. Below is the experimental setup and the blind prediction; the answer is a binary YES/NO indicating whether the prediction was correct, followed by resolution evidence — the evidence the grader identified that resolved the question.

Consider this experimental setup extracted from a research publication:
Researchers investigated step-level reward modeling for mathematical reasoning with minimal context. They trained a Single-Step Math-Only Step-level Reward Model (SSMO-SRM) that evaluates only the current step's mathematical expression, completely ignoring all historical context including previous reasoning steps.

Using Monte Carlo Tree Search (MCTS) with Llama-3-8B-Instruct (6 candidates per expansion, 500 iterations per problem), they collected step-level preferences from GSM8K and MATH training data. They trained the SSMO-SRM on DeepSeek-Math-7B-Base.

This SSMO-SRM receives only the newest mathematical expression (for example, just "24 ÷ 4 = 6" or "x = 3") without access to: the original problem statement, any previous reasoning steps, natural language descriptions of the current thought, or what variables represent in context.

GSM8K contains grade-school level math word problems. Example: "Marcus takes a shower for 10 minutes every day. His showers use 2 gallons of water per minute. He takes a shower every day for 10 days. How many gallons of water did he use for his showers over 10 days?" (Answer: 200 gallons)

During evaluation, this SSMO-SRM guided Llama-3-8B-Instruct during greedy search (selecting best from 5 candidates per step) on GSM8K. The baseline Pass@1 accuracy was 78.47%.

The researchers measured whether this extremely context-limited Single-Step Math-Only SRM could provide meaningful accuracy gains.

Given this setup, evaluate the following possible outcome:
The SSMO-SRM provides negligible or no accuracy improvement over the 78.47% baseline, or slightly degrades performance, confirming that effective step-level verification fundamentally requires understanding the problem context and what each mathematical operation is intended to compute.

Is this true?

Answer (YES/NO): NO